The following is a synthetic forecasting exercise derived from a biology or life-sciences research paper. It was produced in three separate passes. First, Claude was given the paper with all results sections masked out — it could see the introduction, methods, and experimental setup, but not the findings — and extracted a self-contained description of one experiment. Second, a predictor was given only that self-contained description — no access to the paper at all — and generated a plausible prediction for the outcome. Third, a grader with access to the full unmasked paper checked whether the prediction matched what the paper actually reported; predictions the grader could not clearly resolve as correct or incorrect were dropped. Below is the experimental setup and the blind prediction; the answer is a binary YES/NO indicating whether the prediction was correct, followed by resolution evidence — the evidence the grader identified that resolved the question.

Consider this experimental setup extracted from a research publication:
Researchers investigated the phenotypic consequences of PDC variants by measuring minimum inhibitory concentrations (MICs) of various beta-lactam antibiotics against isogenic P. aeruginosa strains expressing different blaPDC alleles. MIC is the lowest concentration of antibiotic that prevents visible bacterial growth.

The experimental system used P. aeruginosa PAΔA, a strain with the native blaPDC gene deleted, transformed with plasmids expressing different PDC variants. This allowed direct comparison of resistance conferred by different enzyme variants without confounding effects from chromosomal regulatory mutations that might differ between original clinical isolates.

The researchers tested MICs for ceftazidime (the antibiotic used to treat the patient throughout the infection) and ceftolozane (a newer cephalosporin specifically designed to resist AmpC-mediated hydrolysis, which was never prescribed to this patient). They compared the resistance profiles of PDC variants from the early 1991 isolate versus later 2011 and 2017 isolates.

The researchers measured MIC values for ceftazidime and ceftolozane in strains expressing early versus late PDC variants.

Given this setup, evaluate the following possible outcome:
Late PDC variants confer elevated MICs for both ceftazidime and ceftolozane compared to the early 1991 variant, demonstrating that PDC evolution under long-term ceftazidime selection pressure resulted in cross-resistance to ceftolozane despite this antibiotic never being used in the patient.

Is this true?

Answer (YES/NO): YES